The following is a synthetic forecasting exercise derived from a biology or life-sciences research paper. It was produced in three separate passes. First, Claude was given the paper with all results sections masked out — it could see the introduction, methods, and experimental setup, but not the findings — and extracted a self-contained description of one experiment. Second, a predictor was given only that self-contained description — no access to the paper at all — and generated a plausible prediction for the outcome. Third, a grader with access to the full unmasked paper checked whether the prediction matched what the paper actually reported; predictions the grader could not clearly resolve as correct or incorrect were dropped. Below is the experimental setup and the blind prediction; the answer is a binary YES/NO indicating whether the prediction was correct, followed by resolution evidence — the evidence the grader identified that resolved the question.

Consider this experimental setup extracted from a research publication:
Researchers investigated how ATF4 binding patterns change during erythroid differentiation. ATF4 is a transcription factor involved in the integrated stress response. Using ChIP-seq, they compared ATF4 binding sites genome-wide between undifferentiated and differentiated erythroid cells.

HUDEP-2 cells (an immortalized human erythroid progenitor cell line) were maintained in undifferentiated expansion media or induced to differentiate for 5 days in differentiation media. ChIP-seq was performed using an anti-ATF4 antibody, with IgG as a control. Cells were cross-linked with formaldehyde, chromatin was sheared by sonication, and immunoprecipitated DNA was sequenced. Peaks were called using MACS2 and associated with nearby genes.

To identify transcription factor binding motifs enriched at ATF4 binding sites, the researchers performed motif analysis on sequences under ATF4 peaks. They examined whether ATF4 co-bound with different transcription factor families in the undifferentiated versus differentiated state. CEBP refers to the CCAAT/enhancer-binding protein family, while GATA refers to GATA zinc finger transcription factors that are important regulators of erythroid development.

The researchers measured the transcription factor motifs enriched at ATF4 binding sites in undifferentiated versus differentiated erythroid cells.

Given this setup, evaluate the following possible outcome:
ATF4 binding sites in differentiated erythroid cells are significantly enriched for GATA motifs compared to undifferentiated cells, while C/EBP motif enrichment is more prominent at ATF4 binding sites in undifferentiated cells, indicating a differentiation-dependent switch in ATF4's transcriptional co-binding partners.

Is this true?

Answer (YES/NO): YES